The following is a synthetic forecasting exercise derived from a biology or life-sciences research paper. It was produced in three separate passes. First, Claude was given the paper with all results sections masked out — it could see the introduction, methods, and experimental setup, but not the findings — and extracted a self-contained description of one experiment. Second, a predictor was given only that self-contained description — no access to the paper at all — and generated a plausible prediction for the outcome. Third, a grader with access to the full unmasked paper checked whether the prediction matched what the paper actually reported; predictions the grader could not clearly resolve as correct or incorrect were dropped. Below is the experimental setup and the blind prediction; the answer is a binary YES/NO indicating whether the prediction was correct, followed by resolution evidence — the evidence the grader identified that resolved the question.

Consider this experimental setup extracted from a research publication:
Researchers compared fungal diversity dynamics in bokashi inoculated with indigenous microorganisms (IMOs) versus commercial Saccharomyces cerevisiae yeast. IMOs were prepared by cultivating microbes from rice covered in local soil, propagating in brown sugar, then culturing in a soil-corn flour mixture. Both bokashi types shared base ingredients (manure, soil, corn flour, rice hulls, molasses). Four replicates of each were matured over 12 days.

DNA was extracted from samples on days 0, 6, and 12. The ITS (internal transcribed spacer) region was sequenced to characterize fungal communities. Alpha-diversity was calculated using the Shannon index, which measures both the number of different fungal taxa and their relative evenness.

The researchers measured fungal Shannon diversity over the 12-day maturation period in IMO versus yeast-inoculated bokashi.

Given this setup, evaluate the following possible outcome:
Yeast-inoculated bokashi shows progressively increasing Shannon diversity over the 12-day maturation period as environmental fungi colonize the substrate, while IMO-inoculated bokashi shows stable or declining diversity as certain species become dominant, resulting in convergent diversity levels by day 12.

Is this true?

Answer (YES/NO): NO